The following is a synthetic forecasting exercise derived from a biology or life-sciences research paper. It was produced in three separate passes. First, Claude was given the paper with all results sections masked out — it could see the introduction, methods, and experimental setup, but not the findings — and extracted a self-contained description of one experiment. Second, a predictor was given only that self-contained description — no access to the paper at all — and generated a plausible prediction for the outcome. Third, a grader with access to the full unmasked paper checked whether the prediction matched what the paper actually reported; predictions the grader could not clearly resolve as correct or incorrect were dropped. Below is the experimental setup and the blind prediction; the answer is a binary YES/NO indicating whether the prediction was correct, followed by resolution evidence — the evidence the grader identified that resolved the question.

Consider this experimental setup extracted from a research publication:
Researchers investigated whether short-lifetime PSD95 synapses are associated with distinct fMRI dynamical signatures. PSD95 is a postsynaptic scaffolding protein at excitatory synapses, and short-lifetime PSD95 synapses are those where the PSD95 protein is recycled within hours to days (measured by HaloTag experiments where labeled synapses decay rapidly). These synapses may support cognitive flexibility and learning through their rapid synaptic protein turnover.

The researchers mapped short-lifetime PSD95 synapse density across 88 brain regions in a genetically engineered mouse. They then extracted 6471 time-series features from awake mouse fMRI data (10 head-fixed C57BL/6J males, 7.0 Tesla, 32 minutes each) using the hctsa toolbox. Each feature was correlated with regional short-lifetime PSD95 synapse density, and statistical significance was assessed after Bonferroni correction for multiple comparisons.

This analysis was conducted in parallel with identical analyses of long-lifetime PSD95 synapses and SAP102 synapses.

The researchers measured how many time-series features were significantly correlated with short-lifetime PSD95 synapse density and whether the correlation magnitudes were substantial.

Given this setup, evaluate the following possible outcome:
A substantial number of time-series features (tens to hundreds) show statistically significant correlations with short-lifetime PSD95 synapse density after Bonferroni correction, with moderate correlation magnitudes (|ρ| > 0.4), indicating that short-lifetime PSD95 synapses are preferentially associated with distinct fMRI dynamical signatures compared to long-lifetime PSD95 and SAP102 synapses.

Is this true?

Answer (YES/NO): NO